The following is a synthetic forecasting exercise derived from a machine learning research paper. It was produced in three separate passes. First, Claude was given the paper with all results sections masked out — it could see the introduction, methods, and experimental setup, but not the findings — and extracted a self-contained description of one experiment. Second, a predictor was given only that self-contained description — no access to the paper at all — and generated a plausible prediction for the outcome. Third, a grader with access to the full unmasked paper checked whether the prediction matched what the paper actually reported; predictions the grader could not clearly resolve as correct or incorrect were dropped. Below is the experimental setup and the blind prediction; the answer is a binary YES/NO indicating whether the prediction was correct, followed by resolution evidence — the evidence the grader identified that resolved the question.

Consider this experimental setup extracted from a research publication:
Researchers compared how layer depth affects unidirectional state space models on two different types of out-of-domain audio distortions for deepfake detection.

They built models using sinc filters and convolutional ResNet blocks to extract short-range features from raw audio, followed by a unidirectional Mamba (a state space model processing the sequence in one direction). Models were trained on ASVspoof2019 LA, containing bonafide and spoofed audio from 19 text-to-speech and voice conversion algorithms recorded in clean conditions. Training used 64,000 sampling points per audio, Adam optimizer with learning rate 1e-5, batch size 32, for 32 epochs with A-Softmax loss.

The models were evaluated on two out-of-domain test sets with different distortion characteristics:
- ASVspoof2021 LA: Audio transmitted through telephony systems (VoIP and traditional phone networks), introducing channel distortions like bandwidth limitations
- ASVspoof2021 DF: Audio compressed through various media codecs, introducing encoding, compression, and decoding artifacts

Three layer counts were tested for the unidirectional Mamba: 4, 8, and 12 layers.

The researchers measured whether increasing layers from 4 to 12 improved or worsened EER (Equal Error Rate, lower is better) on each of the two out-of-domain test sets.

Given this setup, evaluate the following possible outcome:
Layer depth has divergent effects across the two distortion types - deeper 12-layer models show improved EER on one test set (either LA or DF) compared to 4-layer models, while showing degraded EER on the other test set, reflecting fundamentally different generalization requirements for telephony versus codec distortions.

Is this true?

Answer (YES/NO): YES